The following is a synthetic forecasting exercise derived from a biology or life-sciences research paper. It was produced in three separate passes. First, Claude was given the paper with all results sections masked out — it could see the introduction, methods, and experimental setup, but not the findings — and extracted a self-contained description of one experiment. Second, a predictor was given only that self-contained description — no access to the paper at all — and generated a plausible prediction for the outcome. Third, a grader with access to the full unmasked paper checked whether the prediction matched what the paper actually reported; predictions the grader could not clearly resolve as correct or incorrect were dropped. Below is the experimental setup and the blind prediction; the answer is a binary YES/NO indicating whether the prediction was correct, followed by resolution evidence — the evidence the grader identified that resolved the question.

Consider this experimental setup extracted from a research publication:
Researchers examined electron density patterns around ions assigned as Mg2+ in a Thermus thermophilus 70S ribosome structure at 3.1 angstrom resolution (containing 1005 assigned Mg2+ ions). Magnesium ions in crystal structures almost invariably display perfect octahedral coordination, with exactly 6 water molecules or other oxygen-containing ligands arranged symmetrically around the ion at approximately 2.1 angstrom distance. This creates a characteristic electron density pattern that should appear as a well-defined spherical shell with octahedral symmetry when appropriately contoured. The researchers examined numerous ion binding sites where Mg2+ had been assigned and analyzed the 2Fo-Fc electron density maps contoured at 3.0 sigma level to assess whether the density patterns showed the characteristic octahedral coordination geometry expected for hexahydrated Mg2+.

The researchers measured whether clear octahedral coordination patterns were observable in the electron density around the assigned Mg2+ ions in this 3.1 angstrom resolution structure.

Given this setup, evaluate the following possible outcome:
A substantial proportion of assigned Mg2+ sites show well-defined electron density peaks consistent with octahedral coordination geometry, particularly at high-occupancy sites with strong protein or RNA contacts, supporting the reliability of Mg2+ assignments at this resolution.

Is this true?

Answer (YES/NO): NO